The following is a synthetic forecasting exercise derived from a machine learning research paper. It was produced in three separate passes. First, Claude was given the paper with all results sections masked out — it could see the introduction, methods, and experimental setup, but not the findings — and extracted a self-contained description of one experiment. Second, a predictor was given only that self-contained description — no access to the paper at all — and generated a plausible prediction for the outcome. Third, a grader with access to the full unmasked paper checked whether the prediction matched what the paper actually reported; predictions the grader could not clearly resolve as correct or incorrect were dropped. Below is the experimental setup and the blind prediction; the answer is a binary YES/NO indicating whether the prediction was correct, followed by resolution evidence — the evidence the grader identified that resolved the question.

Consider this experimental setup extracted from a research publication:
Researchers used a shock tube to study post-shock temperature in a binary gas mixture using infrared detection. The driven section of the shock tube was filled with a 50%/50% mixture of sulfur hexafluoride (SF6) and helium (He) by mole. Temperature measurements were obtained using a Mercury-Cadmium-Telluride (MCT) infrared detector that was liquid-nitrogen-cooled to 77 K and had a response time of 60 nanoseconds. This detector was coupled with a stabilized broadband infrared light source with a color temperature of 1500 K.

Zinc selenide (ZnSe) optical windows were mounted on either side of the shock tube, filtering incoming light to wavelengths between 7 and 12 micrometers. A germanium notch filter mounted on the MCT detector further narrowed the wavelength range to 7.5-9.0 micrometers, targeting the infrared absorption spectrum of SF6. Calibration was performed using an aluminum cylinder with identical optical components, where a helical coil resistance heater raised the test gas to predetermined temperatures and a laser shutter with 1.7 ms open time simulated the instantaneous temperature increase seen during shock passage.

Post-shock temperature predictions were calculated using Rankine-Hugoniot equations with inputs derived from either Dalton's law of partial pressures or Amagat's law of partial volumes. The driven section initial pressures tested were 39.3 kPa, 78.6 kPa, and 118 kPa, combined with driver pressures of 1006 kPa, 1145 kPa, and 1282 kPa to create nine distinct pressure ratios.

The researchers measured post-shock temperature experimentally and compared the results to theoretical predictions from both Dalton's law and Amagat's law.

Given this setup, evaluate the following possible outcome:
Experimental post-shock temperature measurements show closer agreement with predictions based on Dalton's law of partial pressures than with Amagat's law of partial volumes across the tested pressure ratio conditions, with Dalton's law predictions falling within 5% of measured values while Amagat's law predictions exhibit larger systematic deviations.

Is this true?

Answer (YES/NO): NO